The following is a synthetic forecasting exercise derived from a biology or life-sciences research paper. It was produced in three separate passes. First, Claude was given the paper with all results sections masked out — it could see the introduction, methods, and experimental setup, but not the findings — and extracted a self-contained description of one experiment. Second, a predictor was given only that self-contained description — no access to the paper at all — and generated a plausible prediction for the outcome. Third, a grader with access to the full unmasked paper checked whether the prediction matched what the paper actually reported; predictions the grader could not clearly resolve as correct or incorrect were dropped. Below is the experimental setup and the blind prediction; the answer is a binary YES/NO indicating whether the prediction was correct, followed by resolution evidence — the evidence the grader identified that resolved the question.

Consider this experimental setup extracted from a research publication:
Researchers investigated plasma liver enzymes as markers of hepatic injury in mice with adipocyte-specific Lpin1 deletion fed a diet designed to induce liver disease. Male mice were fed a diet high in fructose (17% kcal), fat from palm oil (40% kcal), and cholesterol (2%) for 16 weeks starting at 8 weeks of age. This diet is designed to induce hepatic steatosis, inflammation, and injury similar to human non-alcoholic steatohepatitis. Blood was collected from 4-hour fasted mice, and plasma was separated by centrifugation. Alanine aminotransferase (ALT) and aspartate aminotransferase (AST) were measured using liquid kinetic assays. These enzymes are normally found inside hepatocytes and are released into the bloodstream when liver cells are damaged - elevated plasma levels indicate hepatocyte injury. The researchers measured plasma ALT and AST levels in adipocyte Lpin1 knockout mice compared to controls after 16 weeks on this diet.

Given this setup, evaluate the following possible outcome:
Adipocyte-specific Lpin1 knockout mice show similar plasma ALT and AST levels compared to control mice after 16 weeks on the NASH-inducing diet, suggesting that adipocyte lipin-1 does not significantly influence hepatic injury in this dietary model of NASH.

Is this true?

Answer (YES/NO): NO